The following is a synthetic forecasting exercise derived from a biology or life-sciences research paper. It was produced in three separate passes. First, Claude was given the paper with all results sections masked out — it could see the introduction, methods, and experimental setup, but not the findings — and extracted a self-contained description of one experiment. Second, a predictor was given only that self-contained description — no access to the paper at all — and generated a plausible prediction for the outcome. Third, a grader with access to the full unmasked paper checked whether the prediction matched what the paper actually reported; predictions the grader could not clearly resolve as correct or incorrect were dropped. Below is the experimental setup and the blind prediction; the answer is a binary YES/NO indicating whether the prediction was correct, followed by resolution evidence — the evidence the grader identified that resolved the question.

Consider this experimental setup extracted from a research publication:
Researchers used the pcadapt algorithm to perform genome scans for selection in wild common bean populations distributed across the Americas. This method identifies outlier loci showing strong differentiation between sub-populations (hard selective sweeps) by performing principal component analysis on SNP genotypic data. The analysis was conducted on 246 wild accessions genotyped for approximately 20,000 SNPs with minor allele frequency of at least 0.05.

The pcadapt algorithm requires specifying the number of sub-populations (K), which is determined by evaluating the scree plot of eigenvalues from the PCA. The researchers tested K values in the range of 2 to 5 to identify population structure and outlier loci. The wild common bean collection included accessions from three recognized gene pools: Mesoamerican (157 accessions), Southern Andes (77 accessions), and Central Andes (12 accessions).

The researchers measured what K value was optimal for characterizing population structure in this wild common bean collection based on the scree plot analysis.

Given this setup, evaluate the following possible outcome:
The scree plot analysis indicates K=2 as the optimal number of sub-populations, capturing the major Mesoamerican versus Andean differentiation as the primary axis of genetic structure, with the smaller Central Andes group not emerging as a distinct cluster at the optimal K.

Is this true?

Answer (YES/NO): NO